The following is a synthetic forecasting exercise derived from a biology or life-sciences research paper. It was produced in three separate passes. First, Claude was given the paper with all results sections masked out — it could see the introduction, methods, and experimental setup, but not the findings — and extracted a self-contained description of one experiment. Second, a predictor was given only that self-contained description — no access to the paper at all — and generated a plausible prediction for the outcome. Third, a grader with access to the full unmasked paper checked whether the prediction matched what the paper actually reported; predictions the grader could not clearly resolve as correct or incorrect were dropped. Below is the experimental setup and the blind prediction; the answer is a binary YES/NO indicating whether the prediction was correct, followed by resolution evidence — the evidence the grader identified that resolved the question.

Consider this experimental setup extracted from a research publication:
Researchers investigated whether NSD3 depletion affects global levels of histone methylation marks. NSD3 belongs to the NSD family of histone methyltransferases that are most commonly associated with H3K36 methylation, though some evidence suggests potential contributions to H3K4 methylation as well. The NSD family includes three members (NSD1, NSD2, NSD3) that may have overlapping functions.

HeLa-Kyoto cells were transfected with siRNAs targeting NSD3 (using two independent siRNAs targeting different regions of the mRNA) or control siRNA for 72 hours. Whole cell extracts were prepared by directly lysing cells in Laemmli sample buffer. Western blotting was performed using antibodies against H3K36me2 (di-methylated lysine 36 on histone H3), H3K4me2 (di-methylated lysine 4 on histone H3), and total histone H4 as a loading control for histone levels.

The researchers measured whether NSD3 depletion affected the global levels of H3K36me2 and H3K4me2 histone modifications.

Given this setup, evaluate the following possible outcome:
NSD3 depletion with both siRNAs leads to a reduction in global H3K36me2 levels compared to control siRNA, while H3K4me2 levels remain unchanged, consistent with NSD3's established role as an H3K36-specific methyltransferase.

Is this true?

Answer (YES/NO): NO